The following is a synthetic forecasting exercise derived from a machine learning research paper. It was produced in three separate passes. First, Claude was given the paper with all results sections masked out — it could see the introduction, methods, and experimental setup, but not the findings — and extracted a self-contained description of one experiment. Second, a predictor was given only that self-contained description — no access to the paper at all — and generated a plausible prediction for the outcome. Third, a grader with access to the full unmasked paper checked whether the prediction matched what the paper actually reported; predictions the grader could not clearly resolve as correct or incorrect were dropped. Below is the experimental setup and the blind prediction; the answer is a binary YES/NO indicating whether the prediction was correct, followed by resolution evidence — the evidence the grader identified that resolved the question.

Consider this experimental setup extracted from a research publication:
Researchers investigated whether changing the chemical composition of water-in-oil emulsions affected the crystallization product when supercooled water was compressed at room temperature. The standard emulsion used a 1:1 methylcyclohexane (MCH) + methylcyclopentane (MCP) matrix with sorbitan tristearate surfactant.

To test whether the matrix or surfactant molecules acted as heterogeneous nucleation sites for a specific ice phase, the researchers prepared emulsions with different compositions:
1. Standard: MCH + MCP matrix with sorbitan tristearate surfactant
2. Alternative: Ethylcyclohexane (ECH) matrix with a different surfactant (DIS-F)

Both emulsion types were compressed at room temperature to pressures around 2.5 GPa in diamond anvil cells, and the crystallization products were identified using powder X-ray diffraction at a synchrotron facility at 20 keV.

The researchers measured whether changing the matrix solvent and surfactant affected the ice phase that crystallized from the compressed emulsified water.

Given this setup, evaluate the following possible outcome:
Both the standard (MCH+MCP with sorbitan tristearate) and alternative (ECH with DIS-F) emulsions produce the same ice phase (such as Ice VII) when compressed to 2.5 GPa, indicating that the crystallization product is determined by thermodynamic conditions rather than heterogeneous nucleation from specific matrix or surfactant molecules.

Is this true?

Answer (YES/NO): YES